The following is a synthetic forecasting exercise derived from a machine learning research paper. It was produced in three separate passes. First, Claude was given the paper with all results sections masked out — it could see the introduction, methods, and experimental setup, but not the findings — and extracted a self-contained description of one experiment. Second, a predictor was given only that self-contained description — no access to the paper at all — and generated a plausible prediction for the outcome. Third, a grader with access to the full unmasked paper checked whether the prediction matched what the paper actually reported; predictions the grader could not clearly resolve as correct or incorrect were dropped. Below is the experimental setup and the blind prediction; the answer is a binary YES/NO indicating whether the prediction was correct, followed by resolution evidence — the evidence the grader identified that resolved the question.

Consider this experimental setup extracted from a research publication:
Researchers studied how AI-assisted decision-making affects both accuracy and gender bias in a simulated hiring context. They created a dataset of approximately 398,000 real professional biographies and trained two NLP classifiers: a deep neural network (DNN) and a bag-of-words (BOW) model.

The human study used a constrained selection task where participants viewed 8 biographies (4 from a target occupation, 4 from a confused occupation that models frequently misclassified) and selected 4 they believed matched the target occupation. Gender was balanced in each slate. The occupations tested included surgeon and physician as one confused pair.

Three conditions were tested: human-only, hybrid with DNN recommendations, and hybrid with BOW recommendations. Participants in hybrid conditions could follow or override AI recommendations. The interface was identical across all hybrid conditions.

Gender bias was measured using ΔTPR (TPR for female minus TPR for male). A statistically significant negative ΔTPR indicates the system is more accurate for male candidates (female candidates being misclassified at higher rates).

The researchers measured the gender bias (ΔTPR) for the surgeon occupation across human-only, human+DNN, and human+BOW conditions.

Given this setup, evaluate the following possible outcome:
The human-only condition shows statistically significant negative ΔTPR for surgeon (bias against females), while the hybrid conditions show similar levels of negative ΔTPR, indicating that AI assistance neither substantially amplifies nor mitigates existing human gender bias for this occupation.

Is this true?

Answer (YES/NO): NO